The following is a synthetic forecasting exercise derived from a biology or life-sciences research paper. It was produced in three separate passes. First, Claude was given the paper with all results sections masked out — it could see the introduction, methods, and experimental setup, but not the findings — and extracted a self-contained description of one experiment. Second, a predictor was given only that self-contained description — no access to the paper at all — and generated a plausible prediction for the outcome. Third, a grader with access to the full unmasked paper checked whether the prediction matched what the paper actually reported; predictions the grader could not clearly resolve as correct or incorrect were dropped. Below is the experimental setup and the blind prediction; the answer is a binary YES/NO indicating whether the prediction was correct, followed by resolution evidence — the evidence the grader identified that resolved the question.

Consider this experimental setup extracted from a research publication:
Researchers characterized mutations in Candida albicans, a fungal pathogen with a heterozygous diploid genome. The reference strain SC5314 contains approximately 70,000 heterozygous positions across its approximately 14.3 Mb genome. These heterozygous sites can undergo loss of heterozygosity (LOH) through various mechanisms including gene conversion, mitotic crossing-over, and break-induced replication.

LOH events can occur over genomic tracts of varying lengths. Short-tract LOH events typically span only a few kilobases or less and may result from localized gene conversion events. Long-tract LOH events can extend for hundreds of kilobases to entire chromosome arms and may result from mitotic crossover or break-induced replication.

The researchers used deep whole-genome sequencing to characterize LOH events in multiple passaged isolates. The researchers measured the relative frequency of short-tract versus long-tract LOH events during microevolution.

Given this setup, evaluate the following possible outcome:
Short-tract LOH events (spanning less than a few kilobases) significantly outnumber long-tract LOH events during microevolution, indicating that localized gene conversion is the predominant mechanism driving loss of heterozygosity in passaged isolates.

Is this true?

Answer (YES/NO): YES